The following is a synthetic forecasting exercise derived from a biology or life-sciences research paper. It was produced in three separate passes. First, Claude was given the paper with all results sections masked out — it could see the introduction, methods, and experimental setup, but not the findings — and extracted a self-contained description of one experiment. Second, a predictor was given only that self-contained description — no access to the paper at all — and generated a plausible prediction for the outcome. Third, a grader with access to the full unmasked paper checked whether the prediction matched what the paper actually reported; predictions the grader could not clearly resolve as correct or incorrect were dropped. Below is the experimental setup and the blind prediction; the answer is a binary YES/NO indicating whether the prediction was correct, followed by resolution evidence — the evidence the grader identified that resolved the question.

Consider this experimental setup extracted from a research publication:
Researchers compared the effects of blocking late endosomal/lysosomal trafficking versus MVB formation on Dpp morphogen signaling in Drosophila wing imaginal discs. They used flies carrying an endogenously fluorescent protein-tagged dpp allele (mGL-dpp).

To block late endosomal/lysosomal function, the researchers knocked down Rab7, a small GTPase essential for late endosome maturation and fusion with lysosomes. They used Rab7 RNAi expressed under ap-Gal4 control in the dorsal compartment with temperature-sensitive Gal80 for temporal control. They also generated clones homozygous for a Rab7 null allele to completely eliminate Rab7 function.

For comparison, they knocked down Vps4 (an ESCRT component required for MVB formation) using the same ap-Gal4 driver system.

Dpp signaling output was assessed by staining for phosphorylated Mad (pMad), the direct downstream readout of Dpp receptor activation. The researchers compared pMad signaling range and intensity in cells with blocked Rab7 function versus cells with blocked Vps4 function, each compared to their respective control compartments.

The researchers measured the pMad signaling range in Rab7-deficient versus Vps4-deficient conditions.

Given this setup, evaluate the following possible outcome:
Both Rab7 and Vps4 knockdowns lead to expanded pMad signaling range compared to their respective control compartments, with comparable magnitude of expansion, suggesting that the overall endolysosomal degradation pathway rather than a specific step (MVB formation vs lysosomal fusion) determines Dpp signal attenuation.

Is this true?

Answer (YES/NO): NO